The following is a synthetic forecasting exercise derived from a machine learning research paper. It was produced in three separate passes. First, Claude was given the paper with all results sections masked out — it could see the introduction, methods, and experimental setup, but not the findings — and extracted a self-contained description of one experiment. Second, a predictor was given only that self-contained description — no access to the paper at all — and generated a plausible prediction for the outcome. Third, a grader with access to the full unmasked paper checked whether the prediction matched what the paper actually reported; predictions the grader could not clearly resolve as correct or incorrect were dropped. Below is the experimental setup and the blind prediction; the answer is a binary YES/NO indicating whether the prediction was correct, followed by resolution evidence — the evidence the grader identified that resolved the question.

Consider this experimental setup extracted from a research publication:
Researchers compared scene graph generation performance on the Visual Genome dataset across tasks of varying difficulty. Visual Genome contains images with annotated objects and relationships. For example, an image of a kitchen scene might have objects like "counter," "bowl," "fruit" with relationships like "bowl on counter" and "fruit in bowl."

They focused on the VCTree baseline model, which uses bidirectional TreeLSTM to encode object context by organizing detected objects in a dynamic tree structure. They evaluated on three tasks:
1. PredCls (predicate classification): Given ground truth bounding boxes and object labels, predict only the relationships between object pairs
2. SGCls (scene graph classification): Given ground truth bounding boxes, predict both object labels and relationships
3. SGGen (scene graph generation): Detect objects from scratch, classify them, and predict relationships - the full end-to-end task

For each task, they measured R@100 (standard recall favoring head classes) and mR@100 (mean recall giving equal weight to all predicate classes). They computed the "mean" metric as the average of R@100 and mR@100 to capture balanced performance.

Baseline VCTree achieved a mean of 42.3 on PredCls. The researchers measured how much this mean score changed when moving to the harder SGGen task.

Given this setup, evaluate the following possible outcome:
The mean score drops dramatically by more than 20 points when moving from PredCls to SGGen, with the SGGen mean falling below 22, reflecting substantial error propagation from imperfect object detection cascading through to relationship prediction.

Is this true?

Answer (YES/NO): YES